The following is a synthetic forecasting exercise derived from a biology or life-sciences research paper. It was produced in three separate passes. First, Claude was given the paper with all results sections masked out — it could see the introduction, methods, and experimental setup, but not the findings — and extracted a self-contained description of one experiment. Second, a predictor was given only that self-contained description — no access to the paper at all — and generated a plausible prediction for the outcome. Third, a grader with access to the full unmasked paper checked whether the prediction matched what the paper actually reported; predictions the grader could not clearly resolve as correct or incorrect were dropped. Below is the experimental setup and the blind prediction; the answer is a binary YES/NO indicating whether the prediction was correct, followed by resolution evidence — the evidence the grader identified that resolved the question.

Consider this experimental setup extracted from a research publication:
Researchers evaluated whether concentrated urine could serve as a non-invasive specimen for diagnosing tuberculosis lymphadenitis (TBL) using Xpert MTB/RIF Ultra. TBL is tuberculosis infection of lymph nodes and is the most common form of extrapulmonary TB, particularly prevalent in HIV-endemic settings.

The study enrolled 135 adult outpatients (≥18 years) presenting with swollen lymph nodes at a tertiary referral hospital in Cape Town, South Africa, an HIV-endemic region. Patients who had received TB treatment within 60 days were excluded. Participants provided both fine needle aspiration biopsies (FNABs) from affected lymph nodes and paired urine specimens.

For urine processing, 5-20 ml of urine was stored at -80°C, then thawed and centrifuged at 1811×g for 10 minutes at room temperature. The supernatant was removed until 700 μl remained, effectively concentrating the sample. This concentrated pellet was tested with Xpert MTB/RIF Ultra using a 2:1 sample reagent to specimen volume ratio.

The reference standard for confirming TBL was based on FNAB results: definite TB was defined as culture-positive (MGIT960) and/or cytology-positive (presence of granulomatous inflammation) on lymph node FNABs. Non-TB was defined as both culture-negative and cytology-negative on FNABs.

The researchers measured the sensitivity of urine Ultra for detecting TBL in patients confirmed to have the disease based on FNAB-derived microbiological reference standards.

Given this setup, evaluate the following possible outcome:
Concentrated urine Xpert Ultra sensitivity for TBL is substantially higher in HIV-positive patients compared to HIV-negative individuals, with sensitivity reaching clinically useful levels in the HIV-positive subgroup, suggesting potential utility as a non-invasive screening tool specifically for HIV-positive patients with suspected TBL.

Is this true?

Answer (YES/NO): NO